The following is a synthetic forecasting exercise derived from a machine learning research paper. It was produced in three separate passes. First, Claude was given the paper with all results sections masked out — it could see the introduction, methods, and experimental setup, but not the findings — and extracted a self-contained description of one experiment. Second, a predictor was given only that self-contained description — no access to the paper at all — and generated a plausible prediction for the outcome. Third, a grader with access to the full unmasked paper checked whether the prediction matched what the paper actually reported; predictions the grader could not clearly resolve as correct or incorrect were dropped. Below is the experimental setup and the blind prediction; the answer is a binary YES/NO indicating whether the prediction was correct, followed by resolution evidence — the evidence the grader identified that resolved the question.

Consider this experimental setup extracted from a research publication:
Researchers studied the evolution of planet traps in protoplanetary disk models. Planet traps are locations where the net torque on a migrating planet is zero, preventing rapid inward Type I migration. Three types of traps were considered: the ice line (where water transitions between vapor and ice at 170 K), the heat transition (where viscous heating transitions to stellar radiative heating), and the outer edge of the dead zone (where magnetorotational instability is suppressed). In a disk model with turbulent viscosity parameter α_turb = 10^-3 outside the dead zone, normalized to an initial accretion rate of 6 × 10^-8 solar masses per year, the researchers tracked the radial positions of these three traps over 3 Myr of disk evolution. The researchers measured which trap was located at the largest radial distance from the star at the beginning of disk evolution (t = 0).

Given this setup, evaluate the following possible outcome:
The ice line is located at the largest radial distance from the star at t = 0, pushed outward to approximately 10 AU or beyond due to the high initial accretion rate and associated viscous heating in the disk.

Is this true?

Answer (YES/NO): NO